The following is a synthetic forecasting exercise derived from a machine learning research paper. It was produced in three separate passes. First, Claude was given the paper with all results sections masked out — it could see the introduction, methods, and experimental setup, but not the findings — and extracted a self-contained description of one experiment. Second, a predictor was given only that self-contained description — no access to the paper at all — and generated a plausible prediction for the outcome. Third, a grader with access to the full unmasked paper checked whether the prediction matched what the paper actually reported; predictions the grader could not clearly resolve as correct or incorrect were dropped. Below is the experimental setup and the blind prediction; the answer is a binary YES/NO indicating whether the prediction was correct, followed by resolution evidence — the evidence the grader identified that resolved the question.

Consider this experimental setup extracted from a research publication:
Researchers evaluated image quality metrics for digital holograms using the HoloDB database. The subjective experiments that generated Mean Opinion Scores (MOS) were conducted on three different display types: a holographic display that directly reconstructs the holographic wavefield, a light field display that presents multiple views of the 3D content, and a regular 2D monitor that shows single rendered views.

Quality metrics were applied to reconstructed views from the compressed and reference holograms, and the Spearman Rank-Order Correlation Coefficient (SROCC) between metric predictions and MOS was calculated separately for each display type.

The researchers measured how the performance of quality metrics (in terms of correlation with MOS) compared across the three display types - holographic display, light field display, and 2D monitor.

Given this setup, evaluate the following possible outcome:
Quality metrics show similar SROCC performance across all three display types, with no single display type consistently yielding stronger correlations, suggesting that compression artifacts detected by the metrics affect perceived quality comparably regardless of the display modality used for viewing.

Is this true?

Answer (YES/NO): YES